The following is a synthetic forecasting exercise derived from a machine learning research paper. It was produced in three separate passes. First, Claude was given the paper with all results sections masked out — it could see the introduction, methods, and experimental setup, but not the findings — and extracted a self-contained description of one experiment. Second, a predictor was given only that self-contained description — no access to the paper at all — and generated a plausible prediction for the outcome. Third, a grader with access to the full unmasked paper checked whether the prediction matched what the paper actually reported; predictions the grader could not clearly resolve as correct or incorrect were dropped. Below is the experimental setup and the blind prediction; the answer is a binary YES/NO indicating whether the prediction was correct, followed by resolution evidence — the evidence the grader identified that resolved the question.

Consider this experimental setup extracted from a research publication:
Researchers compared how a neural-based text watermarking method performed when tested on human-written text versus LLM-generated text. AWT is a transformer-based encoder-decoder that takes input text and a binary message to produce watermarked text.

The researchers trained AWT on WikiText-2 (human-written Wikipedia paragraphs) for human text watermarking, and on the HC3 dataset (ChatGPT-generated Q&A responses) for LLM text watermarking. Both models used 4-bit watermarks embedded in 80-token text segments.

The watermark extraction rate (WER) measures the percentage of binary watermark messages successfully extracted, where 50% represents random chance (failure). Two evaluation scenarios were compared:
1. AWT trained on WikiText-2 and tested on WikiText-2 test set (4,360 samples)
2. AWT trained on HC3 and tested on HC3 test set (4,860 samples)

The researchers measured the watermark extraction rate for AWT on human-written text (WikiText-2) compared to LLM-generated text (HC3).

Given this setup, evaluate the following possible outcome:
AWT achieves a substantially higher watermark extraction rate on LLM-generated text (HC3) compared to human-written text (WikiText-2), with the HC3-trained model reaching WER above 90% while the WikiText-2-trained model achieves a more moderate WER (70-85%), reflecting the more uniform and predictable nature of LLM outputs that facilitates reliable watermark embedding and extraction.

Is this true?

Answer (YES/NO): NO